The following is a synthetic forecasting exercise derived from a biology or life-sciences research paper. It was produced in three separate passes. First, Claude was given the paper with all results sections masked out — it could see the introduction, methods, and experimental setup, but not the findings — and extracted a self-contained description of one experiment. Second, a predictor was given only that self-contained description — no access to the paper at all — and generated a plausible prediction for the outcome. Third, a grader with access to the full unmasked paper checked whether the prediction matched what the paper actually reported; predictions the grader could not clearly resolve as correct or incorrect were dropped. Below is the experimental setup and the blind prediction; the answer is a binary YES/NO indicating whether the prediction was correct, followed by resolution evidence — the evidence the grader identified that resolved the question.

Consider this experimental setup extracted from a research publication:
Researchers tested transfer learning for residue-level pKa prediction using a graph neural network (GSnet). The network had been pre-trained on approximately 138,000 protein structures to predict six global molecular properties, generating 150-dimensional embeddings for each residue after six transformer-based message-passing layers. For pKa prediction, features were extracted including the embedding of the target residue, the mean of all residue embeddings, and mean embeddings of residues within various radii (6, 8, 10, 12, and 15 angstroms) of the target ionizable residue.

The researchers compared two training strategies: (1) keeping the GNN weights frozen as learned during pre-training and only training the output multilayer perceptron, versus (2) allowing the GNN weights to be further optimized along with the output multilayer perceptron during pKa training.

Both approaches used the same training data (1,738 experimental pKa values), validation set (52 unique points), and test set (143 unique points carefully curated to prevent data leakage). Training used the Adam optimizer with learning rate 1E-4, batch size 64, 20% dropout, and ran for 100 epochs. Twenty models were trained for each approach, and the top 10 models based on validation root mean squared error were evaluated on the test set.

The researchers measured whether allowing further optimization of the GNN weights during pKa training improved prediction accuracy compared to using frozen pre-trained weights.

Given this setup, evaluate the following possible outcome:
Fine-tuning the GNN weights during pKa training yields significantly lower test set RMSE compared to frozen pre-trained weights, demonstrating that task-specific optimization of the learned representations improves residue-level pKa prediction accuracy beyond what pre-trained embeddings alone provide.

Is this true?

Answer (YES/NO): NO